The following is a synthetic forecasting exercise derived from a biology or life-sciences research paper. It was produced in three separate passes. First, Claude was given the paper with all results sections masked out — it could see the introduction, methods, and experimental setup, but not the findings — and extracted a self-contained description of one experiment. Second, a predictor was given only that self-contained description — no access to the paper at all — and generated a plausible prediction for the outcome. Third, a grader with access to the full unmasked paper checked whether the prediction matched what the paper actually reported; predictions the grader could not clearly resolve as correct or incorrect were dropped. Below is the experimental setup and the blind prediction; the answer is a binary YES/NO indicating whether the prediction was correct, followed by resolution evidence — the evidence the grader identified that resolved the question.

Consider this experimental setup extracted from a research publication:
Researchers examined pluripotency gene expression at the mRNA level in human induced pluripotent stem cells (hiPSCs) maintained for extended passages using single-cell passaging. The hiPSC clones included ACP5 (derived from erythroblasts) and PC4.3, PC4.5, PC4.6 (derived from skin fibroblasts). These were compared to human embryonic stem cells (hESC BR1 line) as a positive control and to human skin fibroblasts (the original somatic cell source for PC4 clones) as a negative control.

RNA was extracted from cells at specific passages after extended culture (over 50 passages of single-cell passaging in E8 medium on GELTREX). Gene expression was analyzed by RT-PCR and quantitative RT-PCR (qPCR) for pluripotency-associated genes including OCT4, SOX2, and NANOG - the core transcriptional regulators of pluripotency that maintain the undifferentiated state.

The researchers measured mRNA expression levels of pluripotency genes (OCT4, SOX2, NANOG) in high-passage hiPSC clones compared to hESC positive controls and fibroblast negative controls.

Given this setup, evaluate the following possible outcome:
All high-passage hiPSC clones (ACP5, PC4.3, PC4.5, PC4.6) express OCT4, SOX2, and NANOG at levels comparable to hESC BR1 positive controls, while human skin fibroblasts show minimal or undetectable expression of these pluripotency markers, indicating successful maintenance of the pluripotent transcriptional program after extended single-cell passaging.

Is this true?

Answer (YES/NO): YES